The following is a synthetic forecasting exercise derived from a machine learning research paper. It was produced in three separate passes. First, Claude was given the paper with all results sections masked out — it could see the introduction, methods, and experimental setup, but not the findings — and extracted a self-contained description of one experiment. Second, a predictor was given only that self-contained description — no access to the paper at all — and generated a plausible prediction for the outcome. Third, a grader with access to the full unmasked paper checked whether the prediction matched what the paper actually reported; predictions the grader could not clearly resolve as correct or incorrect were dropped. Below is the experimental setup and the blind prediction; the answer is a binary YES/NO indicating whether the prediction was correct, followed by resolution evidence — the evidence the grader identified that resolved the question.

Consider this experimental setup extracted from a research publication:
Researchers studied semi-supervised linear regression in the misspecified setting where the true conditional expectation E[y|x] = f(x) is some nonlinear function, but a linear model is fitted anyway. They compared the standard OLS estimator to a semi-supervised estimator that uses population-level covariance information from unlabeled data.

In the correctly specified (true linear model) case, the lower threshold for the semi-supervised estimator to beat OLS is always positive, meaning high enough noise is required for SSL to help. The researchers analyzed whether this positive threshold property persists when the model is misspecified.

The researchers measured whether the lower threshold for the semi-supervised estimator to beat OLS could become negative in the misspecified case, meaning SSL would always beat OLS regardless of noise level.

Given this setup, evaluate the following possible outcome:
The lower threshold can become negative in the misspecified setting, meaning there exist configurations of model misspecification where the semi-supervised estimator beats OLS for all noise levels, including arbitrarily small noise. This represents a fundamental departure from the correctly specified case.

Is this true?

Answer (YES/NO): YES